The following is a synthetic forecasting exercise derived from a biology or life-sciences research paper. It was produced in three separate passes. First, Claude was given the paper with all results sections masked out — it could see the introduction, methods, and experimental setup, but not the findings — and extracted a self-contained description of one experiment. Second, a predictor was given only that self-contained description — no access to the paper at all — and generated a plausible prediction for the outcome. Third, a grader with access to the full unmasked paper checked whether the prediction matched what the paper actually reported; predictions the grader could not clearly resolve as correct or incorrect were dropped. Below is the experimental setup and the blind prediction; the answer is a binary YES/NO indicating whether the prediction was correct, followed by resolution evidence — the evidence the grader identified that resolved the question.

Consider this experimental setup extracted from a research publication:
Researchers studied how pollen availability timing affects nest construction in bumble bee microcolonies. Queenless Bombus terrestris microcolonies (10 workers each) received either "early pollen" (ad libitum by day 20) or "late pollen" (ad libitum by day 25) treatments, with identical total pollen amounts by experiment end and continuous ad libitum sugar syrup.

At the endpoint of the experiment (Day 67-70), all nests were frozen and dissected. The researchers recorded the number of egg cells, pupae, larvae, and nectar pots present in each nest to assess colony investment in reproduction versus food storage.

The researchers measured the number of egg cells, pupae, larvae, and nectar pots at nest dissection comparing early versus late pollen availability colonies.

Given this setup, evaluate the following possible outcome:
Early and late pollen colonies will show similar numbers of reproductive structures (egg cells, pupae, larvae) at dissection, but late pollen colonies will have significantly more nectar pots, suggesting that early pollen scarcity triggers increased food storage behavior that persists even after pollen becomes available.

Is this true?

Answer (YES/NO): NO